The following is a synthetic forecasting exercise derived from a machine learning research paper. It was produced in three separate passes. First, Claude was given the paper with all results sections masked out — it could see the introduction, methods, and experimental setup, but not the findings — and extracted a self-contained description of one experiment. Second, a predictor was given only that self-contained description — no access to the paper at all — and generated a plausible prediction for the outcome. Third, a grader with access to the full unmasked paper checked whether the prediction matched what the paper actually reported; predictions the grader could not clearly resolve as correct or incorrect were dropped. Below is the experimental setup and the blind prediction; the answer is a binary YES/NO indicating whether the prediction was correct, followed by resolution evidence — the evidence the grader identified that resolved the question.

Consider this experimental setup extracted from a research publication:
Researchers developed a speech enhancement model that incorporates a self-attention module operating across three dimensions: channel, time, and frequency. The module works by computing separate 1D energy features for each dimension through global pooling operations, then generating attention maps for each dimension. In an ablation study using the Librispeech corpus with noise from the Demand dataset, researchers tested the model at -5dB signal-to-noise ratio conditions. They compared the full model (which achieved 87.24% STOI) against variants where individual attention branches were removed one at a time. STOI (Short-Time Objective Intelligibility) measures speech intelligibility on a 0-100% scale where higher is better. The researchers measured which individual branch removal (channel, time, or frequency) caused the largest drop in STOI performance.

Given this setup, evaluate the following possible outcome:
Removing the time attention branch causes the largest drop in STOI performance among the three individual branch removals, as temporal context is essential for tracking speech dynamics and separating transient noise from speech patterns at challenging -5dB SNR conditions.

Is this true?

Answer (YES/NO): NO